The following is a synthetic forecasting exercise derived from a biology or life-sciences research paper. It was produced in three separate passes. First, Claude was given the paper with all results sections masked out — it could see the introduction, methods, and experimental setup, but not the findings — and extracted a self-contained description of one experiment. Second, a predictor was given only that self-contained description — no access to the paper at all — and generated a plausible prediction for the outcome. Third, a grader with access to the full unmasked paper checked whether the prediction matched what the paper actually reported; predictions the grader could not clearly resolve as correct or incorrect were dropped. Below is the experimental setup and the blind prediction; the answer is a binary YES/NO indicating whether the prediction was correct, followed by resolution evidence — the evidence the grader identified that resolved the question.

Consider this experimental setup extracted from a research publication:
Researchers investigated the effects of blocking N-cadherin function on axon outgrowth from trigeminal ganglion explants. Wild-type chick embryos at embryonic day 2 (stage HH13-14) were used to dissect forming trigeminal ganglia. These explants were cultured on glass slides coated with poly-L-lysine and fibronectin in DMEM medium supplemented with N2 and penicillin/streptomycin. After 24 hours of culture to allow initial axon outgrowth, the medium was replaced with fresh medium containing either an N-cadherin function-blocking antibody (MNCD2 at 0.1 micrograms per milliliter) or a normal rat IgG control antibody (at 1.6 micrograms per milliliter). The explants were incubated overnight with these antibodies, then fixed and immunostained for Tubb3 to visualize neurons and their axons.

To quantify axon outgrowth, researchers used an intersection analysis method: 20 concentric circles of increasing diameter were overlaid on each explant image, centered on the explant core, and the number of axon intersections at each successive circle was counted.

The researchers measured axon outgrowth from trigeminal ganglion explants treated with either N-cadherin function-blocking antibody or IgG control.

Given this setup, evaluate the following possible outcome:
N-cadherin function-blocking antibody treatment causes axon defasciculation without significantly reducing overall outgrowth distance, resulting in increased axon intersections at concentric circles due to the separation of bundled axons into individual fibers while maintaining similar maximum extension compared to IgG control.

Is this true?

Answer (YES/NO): NO